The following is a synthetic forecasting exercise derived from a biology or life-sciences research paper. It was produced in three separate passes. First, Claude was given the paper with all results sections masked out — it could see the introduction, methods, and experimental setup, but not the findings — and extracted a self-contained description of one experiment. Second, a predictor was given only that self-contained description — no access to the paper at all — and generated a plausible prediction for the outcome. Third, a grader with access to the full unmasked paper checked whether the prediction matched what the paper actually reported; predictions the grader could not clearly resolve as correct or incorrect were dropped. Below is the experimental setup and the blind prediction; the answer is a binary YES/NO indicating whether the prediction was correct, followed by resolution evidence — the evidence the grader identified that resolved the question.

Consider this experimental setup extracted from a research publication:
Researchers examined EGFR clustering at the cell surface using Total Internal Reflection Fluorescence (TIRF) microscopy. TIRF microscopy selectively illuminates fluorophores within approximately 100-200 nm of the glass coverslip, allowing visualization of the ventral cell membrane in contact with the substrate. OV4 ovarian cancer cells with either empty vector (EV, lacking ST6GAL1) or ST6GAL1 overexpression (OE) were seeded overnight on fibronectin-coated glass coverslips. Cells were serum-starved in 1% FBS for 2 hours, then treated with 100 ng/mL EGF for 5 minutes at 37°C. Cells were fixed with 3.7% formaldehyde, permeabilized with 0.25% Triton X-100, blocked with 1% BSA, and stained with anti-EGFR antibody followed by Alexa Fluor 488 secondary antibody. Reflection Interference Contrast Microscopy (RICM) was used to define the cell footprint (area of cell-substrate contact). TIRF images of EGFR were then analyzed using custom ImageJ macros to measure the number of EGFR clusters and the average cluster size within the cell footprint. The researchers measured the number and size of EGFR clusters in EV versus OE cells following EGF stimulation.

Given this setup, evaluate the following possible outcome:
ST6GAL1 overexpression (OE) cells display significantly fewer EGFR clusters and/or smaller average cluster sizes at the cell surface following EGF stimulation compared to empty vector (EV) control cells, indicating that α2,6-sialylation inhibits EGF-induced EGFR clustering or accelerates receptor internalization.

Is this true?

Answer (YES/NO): NO